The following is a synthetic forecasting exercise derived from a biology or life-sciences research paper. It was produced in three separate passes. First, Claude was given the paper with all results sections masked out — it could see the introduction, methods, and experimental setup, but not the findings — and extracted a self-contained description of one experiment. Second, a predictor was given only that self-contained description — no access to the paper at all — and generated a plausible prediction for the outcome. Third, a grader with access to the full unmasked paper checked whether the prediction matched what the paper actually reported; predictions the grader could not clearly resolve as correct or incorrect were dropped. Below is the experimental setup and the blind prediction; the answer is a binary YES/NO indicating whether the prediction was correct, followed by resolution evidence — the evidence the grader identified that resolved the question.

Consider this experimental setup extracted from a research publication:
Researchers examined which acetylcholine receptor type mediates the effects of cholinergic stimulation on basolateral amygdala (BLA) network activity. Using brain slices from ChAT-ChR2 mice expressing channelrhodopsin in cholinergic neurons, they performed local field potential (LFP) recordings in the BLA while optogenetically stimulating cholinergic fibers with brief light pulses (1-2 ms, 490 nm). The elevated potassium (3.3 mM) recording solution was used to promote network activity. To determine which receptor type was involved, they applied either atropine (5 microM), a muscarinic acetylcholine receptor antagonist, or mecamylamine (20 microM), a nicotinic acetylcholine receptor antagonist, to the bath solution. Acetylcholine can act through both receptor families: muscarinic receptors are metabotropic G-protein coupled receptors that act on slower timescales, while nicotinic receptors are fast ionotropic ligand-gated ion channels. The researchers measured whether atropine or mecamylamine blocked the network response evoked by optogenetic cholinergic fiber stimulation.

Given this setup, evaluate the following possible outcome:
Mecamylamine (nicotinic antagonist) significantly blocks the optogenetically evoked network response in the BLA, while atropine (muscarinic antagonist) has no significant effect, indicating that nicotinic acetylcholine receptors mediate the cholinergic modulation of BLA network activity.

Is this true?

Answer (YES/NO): YES